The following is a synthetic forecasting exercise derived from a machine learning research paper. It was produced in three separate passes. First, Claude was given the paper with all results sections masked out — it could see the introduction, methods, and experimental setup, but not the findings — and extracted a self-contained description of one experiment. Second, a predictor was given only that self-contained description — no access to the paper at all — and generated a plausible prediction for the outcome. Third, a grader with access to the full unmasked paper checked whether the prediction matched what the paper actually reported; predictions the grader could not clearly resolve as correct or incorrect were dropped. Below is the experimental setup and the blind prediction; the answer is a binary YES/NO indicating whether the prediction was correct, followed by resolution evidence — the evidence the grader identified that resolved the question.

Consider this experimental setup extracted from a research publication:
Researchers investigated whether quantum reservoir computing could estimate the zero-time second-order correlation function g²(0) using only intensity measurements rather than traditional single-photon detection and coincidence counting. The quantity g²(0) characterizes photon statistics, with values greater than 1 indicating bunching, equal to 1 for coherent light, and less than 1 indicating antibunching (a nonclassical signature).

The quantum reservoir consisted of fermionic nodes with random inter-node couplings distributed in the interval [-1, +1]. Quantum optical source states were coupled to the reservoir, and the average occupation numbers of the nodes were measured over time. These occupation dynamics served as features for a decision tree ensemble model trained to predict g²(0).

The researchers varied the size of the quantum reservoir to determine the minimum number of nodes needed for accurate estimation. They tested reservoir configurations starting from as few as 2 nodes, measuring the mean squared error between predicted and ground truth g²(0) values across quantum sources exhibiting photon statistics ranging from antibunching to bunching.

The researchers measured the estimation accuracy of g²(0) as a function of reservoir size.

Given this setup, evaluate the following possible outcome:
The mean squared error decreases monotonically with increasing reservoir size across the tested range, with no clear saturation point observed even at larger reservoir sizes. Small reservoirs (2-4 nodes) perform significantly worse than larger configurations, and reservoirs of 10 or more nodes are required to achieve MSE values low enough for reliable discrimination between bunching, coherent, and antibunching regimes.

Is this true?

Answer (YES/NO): NO